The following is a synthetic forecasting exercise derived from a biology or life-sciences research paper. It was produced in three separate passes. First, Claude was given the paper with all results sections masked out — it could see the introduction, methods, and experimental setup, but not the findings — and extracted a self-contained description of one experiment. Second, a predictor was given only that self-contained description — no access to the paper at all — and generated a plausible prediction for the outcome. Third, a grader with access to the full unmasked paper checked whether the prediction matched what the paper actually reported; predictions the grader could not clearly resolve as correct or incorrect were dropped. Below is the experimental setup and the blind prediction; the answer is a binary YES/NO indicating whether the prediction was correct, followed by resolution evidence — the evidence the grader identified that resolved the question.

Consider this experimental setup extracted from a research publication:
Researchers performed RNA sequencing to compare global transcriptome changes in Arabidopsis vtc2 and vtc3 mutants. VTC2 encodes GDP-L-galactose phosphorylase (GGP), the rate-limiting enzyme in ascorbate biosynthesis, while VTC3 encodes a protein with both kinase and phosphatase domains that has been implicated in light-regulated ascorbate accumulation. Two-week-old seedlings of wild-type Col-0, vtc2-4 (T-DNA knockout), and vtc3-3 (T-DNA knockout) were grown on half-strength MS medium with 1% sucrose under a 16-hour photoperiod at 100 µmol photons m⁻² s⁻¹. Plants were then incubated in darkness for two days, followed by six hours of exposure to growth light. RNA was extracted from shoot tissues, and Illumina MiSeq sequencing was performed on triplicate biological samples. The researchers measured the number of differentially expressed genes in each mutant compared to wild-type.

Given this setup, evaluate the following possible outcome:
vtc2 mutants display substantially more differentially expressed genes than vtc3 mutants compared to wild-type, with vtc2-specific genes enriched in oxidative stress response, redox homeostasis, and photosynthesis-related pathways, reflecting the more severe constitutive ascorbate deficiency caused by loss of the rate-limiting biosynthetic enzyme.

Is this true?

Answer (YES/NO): NO